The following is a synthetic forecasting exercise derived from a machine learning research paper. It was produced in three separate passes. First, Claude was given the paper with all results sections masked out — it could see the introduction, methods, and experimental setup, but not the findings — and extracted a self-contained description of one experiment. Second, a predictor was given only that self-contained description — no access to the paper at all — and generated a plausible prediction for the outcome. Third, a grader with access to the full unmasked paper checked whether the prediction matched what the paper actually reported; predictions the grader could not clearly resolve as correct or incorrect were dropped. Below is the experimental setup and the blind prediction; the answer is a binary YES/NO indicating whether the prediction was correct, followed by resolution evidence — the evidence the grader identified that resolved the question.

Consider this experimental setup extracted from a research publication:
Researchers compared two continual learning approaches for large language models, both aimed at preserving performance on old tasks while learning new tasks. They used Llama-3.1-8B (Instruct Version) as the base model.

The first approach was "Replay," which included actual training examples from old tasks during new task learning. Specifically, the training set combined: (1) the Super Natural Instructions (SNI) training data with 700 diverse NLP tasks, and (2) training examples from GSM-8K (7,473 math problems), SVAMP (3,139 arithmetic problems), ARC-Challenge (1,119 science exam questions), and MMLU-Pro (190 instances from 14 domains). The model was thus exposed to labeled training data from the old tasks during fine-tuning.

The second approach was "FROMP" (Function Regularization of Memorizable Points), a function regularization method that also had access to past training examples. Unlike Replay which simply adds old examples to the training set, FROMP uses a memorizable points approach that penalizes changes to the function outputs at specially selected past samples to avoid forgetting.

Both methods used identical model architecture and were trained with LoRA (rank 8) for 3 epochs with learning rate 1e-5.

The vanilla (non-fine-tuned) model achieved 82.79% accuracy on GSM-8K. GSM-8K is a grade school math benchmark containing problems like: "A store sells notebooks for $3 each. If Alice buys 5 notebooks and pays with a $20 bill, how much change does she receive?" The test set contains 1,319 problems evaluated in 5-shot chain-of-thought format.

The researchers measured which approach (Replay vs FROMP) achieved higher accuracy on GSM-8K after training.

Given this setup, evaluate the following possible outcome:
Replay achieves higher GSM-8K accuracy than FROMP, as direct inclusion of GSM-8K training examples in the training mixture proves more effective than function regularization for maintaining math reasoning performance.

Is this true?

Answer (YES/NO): NO